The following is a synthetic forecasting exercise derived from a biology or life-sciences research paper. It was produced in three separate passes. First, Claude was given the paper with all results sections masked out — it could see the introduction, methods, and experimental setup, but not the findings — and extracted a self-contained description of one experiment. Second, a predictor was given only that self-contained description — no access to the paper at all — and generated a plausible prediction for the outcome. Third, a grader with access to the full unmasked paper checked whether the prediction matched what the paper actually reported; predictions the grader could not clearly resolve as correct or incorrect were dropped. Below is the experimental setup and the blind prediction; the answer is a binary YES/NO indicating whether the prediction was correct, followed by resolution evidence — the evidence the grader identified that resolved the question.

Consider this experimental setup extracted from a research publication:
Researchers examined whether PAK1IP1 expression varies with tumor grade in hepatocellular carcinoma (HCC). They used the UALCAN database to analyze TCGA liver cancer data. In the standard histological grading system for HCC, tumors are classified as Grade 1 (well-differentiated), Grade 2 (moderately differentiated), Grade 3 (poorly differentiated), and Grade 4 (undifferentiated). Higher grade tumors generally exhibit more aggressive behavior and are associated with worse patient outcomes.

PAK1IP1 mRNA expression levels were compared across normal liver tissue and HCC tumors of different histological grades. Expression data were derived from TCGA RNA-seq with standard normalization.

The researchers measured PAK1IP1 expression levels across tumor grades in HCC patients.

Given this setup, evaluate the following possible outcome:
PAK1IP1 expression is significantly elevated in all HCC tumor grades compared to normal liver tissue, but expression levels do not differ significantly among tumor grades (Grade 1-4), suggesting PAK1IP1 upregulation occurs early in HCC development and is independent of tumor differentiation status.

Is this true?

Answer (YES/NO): NO